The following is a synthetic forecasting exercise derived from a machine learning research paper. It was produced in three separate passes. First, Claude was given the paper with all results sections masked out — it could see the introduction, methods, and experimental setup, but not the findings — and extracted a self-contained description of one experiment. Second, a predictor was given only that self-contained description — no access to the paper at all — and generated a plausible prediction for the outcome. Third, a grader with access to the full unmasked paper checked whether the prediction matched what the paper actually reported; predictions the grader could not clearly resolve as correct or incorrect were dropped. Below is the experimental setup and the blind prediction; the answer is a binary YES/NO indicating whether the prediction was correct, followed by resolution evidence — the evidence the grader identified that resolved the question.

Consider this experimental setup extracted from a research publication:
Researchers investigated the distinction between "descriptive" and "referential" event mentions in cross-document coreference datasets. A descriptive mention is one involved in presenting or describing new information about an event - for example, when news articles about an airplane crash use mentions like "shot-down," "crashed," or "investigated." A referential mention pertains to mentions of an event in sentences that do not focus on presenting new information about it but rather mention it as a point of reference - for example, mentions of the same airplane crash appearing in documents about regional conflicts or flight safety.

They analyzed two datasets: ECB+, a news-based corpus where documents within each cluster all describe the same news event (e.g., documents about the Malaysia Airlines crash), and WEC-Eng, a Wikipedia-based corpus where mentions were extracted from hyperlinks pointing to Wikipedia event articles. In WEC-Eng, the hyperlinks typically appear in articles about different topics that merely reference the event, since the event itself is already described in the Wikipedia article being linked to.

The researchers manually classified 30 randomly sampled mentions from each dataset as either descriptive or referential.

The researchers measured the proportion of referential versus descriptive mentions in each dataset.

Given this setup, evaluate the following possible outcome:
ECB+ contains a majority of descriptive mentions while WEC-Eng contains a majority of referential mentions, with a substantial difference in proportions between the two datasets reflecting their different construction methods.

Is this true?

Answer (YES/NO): YES